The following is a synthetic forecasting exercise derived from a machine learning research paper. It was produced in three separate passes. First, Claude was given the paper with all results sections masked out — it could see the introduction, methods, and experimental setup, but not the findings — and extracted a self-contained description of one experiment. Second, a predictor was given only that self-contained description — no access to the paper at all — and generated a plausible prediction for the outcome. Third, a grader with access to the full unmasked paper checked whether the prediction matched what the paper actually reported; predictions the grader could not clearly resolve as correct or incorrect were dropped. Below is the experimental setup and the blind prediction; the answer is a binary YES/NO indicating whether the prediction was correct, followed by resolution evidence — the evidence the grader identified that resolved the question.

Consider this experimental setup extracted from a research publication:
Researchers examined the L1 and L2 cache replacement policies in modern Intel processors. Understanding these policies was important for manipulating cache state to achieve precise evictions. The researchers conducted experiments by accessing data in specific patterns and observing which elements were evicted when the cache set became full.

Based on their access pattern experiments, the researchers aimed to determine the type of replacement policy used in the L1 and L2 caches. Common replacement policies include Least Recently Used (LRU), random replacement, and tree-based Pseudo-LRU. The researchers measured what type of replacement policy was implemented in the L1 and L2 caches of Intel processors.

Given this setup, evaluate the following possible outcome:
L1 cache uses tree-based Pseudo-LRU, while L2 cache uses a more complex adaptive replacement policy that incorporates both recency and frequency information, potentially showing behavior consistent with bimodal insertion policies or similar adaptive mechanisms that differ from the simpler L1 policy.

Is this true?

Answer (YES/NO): NO